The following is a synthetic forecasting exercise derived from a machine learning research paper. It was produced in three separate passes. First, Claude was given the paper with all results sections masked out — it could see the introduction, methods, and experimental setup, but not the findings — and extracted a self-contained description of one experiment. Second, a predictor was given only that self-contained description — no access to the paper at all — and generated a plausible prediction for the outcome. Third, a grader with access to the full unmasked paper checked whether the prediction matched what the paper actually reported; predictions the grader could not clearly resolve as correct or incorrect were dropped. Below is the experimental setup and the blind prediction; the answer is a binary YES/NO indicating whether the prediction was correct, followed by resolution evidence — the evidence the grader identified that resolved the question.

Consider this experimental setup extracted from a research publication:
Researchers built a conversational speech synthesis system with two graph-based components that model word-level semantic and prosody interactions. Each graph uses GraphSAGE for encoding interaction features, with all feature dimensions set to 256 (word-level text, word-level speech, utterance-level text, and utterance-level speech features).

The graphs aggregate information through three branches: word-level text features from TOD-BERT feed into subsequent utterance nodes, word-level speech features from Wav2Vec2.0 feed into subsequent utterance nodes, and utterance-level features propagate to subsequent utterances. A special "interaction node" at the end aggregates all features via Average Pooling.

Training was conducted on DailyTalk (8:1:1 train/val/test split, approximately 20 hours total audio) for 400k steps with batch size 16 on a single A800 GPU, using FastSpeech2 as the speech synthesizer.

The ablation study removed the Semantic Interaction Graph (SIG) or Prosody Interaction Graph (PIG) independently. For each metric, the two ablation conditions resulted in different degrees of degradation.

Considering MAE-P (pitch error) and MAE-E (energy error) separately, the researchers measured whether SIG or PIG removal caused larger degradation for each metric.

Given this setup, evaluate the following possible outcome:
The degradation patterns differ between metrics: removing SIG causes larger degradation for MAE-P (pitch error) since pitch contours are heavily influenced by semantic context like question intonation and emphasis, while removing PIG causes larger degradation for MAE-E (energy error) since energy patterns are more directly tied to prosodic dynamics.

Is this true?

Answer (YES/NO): NO